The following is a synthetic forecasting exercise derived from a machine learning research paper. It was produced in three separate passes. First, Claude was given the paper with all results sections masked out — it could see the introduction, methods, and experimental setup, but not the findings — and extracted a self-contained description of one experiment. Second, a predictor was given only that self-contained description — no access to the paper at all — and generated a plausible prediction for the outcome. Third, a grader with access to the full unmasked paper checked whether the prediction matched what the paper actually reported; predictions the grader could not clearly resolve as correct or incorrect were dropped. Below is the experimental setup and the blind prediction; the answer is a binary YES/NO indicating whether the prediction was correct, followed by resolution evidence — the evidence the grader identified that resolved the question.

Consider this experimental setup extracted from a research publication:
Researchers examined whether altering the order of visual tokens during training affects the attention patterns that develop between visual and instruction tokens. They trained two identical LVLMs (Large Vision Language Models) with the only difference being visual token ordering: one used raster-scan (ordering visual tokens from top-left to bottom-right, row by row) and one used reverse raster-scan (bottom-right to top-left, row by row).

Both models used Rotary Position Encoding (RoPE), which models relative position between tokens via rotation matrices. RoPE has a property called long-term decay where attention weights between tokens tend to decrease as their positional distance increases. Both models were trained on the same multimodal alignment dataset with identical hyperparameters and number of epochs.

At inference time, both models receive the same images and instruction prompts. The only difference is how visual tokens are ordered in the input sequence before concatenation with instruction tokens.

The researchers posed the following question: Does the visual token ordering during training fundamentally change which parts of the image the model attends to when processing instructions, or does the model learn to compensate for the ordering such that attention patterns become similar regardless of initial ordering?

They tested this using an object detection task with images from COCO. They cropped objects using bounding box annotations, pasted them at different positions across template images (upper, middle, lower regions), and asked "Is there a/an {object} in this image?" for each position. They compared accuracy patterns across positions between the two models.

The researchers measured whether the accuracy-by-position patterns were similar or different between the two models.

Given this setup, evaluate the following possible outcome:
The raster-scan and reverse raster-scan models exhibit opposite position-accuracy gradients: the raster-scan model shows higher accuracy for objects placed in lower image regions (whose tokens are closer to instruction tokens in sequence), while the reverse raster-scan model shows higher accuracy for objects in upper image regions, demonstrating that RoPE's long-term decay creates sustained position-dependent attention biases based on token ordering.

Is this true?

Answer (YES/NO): YES